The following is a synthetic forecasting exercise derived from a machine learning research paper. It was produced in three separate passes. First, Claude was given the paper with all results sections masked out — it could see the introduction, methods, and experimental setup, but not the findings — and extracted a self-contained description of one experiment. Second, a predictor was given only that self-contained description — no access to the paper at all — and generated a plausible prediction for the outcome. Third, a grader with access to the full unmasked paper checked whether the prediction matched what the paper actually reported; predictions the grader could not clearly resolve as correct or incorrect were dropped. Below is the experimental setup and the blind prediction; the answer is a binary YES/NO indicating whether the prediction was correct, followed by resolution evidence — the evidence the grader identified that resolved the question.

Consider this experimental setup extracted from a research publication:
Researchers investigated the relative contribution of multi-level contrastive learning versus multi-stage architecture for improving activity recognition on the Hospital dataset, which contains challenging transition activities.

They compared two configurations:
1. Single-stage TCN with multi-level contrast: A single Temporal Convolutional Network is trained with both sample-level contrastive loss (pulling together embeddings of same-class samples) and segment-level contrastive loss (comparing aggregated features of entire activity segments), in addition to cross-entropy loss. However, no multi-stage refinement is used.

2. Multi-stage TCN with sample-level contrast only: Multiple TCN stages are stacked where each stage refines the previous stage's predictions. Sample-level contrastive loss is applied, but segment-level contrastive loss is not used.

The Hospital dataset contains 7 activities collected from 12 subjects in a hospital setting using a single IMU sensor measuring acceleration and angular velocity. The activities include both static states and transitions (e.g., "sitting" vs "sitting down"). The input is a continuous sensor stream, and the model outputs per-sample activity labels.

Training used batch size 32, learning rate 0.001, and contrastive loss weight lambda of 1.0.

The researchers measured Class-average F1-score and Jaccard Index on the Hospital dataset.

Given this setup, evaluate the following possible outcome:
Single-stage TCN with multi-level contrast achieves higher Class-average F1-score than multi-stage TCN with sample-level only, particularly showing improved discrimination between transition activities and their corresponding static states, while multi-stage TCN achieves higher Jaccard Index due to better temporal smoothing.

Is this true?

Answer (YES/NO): NO